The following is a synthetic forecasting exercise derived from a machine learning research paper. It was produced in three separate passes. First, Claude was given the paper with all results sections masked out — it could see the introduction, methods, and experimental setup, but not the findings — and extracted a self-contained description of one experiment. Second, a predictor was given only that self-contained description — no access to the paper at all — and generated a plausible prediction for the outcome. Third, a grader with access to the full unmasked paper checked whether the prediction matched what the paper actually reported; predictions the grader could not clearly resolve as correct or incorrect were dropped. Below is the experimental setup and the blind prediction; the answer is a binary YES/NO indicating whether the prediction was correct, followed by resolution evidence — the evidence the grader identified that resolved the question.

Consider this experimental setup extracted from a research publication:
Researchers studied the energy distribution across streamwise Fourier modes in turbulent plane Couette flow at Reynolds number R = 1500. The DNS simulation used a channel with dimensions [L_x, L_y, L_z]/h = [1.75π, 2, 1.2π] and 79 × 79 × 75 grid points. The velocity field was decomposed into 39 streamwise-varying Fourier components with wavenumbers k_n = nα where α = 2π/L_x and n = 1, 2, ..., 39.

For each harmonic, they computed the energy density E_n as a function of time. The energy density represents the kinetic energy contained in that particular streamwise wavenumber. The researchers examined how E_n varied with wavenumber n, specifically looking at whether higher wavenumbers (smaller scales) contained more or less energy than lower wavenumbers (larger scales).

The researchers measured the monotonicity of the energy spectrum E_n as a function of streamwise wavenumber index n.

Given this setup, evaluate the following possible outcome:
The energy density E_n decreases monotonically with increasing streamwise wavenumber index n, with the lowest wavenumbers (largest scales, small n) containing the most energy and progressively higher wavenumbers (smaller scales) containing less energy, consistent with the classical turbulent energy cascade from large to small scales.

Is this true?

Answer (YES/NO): YES